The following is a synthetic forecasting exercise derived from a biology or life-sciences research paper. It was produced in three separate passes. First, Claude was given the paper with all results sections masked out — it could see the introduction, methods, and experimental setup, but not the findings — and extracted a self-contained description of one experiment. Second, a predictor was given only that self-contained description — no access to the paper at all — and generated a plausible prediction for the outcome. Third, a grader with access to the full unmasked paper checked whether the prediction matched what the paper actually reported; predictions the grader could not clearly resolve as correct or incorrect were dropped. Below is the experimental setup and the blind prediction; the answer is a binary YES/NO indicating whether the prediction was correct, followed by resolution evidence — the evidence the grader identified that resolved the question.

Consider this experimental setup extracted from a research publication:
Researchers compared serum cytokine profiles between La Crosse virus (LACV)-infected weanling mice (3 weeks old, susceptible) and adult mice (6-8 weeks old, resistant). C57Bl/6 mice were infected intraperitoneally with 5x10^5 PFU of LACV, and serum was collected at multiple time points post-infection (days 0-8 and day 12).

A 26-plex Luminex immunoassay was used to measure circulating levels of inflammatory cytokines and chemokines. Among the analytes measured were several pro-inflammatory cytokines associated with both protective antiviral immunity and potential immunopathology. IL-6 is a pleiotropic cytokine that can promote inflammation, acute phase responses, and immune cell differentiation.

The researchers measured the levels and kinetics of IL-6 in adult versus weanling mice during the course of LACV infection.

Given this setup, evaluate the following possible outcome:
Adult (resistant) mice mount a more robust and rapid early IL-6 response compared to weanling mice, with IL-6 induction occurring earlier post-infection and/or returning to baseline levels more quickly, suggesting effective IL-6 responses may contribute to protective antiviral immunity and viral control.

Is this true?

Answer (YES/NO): NO